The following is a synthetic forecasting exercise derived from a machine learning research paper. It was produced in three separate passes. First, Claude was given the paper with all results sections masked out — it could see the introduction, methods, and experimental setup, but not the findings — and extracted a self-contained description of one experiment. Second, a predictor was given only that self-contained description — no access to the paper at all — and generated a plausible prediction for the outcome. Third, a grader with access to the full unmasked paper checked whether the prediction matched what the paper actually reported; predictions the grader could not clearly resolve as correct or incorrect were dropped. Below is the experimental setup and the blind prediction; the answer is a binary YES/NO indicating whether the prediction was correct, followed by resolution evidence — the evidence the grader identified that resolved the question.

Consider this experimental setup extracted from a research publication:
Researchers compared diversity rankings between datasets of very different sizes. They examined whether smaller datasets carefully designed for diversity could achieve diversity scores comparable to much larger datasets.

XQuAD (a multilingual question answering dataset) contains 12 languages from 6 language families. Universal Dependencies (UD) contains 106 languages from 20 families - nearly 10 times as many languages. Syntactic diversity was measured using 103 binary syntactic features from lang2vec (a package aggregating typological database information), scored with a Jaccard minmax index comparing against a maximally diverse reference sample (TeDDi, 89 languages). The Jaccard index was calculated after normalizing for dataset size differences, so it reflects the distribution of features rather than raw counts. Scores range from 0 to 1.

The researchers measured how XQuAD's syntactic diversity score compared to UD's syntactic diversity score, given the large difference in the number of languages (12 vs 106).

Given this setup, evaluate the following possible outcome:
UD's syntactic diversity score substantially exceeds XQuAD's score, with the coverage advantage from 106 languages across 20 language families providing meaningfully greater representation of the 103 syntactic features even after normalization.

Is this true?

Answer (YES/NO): NO